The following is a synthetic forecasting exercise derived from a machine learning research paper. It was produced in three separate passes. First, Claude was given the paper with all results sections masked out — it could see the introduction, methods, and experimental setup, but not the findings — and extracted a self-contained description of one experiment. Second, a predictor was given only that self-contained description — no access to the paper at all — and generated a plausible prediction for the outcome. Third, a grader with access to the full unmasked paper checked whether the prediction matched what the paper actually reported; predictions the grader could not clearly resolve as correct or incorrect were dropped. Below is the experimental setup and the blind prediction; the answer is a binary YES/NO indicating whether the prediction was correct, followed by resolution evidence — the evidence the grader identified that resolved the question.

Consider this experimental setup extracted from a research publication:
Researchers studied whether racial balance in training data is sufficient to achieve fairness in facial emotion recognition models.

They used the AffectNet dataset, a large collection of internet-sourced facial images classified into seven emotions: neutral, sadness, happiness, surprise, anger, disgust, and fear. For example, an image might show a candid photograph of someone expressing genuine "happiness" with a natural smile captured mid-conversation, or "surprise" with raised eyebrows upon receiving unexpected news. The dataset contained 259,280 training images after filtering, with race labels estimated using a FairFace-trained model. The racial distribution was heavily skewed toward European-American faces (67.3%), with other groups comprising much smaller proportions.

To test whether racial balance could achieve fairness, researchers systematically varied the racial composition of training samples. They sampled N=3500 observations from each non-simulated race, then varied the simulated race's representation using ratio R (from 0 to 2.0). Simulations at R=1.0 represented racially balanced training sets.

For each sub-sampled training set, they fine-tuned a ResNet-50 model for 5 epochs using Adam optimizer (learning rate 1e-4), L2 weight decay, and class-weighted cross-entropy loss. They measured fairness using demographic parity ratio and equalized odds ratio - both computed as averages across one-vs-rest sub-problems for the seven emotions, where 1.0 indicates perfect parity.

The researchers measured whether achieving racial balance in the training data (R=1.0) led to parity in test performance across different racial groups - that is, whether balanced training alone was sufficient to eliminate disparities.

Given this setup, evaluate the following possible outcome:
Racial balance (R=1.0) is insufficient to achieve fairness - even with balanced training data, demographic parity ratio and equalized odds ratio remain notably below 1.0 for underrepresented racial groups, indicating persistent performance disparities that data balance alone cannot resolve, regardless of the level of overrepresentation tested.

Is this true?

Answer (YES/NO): YES